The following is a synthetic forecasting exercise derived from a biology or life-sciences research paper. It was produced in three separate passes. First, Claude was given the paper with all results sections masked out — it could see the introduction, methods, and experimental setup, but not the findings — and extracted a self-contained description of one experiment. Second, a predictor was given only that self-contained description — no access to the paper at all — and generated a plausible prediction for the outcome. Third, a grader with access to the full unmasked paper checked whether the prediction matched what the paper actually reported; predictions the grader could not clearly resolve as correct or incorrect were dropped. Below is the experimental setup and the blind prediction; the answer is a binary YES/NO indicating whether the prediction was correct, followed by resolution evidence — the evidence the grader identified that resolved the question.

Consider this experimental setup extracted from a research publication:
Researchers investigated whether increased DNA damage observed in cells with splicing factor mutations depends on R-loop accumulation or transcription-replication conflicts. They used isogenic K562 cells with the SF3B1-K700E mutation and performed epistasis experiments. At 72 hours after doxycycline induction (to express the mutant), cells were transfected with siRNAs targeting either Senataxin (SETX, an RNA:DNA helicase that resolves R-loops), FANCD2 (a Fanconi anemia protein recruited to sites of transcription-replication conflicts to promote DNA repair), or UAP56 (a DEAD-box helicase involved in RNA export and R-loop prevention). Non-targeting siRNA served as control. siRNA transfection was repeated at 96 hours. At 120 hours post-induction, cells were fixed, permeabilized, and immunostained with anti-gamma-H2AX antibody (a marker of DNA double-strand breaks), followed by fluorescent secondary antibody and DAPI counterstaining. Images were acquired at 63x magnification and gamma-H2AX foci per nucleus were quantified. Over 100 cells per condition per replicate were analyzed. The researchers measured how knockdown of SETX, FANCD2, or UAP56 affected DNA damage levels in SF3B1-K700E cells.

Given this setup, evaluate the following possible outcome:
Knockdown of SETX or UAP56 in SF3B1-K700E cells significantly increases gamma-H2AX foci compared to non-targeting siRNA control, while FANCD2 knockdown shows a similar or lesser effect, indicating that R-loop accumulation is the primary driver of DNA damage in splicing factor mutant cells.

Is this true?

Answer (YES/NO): NO